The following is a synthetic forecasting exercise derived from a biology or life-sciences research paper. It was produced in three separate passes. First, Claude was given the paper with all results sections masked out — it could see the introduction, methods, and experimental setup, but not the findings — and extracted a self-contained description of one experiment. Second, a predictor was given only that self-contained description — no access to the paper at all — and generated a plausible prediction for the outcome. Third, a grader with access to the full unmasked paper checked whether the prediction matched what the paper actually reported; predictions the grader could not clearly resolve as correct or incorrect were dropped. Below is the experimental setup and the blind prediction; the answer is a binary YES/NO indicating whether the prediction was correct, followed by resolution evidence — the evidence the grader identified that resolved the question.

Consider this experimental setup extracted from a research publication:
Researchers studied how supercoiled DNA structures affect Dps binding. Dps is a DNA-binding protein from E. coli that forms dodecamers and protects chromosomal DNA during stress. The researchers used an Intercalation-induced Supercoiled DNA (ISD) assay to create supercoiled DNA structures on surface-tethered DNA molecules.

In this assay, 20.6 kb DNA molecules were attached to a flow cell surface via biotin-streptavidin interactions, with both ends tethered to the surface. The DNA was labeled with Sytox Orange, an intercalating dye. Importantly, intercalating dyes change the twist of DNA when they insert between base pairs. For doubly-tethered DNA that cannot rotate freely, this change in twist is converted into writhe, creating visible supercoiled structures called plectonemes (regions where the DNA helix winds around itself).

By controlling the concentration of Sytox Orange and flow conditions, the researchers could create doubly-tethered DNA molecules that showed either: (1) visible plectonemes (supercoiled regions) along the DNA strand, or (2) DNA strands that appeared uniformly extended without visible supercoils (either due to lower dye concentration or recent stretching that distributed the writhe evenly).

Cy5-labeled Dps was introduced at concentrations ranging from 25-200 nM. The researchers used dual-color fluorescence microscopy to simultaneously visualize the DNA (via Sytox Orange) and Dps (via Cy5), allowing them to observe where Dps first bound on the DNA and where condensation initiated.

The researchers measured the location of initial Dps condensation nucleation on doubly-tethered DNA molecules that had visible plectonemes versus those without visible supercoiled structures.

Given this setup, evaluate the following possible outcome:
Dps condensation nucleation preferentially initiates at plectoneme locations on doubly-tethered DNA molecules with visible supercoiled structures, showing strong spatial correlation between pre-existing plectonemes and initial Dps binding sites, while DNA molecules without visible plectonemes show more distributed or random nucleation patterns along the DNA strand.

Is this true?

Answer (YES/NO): NO